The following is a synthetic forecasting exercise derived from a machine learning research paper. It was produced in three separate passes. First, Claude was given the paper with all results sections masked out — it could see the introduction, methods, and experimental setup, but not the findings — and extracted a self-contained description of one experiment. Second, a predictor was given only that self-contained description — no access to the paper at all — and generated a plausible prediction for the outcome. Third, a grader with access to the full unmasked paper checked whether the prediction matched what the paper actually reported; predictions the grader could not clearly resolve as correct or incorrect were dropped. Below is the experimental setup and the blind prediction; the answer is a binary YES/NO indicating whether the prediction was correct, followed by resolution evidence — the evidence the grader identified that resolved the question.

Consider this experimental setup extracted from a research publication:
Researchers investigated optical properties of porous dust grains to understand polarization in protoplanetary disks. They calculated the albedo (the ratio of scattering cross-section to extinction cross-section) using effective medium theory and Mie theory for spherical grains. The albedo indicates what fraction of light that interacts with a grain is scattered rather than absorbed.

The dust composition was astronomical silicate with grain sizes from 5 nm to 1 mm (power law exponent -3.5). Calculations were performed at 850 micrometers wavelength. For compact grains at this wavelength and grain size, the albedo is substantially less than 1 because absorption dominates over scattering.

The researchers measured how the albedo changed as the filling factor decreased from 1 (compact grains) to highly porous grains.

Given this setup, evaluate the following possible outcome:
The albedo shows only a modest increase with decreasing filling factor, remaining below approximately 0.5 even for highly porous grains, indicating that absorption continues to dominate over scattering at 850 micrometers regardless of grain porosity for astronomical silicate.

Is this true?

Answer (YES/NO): NO